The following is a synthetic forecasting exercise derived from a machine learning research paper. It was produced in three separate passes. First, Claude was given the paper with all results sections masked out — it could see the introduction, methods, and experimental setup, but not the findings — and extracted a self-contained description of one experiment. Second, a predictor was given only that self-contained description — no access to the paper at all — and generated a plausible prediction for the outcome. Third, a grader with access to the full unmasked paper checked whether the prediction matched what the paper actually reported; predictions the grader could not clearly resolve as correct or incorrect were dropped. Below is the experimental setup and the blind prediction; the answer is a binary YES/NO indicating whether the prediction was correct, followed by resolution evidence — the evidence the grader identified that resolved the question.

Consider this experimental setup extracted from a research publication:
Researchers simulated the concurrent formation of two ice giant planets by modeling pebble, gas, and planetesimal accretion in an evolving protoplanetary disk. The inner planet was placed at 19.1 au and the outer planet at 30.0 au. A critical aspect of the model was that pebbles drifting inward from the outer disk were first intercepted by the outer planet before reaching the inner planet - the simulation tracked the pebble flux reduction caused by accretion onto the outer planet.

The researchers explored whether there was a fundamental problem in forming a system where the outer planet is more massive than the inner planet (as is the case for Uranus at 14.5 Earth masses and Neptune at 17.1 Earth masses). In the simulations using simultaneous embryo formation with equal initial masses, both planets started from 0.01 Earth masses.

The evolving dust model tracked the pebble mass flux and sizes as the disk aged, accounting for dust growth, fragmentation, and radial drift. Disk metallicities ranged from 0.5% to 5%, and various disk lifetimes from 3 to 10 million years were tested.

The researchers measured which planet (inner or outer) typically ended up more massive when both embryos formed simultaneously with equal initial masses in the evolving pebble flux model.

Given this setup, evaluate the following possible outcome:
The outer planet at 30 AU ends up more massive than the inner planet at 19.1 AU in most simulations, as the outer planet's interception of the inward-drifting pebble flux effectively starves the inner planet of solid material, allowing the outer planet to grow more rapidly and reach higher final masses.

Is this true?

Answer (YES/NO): NO